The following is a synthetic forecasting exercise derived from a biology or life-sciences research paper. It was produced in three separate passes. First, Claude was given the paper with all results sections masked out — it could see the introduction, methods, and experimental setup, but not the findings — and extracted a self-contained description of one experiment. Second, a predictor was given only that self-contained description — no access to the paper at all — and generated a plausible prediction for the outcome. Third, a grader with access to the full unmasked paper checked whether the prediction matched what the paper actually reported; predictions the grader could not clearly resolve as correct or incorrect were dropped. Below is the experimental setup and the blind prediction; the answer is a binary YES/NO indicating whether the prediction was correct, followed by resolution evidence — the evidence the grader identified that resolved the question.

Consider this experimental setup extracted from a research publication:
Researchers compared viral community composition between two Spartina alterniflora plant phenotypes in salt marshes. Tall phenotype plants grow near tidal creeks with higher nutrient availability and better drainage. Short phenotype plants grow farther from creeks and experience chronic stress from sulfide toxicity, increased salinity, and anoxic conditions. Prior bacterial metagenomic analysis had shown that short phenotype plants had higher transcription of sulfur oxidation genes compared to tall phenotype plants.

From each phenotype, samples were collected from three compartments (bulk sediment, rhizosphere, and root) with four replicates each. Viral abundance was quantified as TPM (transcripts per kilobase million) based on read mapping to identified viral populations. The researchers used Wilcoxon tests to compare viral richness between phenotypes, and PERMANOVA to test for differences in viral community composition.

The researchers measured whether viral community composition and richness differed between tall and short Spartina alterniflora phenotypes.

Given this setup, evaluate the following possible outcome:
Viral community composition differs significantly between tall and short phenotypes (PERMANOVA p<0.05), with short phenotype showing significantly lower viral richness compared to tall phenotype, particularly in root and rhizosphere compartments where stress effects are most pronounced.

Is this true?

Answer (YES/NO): NO